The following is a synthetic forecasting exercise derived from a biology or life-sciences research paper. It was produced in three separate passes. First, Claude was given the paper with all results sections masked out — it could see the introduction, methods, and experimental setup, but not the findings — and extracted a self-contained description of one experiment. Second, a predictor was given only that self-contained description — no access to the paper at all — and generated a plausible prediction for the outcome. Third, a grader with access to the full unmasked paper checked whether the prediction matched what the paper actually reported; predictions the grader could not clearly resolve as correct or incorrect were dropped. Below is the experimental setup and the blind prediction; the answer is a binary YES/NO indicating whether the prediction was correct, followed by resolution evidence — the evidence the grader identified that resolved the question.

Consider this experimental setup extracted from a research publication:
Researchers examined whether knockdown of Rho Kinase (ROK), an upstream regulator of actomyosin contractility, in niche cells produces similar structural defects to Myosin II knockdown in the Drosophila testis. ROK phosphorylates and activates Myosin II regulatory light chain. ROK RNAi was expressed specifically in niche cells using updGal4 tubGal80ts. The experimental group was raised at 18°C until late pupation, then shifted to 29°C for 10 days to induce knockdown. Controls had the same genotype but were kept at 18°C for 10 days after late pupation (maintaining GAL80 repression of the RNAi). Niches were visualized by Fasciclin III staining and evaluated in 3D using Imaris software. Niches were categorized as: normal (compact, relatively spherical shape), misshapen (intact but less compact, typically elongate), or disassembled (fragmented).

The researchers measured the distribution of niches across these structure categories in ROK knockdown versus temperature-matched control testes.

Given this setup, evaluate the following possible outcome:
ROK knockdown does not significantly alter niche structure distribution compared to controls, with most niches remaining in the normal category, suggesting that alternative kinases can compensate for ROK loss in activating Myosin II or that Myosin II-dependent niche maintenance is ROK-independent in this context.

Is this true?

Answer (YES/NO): NO